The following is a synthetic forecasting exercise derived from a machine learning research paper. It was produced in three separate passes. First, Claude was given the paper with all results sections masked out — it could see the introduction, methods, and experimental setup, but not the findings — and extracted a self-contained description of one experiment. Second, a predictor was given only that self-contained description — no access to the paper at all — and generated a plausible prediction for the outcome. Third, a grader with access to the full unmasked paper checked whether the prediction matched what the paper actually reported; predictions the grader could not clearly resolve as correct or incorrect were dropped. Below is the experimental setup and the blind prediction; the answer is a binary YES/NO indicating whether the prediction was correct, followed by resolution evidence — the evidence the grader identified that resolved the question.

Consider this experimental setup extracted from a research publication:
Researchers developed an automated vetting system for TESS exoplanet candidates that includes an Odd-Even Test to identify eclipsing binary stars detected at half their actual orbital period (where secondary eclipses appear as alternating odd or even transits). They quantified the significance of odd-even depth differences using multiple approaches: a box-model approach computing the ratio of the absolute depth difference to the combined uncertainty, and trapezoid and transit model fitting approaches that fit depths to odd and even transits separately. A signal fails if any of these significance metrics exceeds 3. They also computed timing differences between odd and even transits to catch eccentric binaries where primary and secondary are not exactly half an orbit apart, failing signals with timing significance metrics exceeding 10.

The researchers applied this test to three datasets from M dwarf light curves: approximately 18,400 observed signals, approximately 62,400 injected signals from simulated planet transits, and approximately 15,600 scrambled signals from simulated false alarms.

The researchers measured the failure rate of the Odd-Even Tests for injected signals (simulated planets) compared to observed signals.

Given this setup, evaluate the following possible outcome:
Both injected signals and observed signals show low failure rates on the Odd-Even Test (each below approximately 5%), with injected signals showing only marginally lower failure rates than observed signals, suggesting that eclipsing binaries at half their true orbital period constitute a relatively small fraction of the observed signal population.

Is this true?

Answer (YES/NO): NO